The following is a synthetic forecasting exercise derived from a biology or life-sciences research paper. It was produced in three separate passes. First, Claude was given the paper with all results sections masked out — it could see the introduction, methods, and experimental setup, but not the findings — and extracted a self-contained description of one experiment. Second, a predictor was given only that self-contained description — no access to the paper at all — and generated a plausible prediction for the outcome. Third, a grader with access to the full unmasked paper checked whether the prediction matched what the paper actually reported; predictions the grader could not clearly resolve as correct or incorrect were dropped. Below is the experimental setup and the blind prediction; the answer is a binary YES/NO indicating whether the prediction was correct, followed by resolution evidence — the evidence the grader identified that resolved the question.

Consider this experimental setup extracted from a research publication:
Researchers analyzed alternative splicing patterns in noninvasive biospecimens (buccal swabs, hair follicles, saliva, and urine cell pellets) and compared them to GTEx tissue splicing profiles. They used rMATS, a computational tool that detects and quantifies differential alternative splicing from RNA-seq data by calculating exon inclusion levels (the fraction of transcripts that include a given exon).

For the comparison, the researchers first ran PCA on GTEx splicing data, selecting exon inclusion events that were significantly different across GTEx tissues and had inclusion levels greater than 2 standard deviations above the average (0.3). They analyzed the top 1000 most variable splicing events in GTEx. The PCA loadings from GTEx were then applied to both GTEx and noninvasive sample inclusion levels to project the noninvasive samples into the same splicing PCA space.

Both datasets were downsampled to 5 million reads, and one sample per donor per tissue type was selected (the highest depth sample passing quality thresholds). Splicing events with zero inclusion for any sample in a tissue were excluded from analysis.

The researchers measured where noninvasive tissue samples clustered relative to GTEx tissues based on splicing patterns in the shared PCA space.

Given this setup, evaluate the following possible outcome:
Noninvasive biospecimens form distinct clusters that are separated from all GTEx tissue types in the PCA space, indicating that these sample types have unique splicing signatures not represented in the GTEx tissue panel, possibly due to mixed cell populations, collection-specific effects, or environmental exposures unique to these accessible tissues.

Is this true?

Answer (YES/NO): NO